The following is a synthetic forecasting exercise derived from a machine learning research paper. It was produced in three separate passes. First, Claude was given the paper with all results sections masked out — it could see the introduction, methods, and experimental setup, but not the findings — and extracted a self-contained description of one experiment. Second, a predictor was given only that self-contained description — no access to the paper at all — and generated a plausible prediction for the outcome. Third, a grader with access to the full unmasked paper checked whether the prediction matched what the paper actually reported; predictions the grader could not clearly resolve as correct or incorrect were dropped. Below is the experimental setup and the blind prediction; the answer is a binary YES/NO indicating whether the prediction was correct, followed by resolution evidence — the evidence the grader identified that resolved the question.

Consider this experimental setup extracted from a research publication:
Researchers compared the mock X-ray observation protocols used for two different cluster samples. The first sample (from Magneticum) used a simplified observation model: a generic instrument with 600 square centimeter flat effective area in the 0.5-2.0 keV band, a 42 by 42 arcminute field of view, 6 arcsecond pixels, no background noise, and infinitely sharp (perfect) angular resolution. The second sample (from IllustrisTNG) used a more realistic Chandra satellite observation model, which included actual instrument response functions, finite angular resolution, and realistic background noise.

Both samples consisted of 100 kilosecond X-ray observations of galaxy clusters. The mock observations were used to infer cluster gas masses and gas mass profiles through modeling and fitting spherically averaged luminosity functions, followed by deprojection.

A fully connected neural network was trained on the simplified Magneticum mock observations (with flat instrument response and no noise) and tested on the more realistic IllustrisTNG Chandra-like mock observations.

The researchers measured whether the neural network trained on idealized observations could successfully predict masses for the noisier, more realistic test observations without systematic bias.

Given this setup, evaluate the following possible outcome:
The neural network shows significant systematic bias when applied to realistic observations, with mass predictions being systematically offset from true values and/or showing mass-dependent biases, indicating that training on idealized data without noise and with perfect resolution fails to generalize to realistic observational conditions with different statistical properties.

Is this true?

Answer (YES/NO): YES